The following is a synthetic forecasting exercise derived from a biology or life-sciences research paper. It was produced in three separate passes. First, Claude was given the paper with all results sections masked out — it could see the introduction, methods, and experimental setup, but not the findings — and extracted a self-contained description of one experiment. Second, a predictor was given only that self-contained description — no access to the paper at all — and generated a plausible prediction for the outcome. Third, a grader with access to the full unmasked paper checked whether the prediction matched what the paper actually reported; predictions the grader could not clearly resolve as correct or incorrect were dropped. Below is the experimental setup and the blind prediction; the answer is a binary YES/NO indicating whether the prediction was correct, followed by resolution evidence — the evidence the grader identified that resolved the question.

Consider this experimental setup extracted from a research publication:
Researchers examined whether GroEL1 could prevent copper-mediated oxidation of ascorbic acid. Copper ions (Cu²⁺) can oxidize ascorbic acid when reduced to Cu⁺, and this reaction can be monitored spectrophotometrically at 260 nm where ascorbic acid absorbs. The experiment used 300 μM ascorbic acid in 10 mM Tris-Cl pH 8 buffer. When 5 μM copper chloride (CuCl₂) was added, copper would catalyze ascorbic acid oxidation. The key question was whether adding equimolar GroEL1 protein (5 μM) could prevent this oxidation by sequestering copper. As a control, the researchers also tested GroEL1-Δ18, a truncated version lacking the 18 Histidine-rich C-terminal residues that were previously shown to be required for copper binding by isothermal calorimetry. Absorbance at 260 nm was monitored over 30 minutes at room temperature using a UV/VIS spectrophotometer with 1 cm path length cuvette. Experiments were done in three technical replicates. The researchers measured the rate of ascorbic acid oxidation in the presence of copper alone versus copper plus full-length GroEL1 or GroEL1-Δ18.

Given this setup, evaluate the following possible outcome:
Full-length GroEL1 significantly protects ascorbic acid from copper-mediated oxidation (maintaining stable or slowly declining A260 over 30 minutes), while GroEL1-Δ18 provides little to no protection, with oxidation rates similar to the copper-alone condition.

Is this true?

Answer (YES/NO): YES